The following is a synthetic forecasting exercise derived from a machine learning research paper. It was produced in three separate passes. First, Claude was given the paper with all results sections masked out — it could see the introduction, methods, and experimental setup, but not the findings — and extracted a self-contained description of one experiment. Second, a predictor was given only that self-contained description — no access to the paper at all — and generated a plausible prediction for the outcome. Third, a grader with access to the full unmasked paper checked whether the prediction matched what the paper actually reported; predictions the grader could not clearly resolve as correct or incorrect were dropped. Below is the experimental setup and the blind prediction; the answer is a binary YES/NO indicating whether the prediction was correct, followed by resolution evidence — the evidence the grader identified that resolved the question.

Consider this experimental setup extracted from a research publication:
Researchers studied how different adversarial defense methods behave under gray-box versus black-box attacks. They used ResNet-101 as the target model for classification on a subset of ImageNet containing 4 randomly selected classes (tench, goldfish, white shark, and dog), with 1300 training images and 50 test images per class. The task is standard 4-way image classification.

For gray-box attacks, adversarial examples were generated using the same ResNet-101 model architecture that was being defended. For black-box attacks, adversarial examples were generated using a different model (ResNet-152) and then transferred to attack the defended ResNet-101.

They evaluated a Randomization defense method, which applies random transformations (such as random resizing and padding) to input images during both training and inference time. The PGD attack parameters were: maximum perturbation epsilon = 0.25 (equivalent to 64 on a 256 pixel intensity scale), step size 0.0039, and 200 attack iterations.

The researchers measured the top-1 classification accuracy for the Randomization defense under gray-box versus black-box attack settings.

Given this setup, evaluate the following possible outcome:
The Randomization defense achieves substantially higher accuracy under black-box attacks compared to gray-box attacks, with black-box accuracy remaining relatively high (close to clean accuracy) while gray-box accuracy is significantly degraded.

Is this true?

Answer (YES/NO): NO